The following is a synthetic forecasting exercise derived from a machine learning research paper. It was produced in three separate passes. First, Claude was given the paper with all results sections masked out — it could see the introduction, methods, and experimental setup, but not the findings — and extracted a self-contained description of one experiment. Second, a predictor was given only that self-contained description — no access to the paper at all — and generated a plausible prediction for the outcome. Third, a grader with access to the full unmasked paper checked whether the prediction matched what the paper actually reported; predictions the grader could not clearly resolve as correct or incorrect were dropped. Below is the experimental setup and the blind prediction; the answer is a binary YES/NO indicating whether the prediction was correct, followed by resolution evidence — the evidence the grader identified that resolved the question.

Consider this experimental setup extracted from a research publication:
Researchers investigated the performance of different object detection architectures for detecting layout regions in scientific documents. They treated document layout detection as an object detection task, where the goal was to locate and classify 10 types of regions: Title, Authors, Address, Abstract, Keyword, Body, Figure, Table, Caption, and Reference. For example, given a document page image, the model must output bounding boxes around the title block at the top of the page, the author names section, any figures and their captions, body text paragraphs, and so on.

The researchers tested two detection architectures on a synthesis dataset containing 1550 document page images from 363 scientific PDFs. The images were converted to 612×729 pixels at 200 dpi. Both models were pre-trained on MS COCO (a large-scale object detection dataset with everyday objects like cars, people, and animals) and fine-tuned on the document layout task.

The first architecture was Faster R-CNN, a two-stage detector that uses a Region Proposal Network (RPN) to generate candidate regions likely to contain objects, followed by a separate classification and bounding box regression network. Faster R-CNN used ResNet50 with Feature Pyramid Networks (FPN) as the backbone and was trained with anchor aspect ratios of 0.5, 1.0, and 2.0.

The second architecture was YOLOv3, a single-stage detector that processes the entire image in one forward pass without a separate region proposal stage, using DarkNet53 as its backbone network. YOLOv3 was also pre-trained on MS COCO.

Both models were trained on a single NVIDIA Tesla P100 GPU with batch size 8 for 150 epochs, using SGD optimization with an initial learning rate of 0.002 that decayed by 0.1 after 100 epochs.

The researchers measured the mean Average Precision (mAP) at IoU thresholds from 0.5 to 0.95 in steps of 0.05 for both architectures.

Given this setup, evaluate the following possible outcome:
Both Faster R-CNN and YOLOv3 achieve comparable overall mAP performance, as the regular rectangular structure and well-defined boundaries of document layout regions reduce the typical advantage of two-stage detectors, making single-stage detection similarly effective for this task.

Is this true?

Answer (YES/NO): NO